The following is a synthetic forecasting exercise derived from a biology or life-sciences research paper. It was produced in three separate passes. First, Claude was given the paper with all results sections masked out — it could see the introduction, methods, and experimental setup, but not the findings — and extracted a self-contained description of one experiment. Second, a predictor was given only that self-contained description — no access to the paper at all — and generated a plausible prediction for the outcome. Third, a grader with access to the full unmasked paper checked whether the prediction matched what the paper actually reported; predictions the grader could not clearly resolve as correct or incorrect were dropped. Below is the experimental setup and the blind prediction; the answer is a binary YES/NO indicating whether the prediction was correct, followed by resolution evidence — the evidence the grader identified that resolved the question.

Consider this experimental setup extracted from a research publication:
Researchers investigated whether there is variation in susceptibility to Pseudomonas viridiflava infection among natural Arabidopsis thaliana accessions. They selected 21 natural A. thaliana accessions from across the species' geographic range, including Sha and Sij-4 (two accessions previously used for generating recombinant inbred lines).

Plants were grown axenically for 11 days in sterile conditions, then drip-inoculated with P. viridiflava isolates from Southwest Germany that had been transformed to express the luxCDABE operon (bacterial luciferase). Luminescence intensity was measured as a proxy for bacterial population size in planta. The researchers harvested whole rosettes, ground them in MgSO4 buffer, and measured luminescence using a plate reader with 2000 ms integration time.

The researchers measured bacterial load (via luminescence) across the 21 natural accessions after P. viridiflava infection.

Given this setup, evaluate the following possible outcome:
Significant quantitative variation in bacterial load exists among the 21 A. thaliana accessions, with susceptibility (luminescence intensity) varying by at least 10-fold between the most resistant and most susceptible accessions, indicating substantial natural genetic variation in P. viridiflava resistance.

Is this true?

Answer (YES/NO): YES